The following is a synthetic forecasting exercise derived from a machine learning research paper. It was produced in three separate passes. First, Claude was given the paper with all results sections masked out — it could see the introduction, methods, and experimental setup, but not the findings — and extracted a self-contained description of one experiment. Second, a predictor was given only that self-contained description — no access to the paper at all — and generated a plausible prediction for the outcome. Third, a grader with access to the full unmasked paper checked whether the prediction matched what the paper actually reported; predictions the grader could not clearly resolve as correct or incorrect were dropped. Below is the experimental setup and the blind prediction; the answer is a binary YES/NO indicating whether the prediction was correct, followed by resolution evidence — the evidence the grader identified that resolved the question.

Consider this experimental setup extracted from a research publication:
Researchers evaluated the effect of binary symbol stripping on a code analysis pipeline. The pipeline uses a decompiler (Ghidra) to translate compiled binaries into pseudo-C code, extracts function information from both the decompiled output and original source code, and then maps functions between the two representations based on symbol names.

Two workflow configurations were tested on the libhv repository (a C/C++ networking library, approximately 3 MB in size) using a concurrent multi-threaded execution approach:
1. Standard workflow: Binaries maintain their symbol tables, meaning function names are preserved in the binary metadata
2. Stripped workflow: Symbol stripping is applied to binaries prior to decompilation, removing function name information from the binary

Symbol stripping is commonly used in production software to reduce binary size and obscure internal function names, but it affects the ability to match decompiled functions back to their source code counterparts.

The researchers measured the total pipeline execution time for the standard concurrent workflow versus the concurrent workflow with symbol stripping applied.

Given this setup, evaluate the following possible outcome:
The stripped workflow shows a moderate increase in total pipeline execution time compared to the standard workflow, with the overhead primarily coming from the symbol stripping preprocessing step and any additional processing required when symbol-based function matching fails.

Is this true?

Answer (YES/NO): NO